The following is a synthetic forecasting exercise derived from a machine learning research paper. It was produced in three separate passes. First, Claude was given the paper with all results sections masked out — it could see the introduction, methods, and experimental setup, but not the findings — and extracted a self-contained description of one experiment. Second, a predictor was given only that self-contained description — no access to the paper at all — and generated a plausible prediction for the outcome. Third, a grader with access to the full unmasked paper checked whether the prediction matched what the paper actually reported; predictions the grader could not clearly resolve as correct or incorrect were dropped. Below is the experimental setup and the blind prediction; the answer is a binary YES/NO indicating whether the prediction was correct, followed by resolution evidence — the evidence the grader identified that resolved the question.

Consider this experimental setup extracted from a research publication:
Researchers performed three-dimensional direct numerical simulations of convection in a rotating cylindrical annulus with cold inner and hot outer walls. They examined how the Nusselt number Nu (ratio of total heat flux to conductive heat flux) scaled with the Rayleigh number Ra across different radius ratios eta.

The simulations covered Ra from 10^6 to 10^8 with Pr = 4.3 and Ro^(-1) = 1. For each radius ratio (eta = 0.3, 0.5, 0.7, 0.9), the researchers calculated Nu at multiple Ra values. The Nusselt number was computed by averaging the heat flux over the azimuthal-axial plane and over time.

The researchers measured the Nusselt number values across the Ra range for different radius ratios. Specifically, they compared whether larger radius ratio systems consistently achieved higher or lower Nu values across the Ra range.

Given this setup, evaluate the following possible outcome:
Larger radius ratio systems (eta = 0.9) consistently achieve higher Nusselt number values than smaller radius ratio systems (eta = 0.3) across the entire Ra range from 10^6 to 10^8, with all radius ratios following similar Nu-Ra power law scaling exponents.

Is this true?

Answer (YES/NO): NO